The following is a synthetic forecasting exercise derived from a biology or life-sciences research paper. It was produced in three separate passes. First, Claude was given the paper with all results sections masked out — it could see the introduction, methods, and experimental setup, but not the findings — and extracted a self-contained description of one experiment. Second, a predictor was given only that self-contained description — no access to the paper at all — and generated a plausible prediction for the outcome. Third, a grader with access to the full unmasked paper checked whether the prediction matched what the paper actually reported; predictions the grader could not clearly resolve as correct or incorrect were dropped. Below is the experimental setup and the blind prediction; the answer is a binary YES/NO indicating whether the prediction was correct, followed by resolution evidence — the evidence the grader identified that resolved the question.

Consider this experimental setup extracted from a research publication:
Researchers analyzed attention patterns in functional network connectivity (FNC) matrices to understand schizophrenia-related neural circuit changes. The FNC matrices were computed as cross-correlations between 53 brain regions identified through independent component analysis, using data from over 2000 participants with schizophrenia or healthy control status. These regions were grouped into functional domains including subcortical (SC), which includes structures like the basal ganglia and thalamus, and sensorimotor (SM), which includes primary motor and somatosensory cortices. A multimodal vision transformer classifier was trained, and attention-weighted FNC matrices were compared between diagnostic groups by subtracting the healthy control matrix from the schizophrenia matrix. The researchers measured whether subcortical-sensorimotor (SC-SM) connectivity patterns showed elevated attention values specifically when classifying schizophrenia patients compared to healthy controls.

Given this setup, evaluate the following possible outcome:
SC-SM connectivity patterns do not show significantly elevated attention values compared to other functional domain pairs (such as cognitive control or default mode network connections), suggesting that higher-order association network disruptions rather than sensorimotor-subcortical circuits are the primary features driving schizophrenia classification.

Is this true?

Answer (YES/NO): NO